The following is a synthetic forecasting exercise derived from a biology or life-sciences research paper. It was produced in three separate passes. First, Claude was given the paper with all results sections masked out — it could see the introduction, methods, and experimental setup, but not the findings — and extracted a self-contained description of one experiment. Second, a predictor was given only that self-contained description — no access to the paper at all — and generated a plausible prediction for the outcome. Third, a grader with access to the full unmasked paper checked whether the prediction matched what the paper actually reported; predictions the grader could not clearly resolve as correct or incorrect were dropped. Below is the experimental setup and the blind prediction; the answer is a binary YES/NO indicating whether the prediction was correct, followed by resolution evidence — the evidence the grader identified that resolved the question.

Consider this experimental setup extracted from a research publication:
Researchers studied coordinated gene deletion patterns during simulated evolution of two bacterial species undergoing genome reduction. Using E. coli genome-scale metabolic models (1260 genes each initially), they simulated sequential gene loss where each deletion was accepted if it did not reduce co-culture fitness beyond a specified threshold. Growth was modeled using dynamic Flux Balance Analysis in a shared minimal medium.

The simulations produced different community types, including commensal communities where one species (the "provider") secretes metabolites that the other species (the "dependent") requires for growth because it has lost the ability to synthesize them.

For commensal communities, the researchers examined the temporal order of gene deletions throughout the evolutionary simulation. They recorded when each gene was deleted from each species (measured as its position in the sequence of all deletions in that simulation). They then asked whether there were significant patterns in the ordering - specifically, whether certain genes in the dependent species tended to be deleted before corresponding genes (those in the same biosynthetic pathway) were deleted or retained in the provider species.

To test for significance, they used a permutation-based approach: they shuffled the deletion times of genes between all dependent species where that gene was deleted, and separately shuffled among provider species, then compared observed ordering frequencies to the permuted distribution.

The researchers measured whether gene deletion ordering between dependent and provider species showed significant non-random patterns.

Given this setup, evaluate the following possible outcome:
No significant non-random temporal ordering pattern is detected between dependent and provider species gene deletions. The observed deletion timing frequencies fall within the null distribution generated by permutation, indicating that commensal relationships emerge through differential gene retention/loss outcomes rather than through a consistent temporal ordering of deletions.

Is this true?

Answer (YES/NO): NO